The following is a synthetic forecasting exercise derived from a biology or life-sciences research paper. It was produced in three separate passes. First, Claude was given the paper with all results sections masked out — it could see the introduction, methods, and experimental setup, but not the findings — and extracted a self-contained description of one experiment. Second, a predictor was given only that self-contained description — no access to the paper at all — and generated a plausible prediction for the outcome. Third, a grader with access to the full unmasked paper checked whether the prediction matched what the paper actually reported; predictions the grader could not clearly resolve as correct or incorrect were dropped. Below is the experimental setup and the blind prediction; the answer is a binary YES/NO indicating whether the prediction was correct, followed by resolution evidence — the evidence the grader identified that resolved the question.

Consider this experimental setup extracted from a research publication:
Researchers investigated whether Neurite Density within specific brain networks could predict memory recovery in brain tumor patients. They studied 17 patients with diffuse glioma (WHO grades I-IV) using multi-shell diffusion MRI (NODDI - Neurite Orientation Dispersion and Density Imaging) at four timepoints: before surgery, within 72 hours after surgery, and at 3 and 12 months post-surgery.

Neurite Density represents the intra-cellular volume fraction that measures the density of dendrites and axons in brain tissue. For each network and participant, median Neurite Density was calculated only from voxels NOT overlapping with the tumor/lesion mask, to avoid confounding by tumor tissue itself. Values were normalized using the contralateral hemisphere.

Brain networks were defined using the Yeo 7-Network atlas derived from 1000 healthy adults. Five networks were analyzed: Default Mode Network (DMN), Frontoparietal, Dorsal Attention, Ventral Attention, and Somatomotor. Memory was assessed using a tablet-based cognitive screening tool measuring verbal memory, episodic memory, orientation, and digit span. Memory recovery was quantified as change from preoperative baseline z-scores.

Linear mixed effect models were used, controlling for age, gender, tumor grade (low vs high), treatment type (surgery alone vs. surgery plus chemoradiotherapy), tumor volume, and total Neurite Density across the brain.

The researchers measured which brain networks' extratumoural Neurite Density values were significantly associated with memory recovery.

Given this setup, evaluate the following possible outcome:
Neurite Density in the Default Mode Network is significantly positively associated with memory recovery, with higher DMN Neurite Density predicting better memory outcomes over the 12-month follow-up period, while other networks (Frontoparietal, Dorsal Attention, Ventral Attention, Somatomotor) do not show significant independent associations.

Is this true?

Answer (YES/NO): NO